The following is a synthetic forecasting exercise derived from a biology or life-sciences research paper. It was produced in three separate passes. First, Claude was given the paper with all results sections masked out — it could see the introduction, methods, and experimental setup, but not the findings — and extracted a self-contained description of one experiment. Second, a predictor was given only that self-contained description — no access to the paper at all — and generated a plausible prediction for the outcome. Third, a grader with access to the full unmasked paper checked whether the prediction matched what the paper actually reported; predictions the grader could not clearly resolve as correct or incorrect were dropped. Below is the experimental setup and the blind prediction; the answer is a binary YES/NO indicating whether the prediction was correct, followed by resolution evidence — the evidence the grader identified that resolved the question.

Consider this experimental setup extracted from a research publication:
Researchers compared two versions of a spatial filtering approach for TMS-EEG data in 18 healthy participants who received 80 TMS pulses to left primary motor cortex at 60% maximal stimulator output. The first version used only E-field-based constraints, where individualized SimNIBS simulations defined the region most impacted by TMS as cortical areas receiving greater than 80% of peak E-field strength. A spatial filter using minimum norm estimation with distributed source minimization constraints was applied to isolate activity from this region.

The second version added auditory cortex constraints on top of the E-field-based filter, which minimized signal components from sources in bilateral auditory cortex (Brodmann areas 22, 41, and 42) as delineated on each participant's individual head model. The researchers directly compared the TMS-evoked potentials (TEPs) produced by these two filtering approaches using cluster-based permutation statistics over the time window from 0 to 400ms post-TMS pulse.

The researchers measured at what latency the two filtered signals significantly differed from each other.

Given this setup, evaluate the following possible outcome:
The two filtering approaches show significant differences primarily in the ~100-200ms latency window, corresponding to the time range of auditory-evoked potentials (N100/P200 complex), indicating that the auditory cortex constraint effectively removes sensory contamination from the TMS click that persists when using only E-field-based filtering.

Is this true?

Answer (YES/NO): YES